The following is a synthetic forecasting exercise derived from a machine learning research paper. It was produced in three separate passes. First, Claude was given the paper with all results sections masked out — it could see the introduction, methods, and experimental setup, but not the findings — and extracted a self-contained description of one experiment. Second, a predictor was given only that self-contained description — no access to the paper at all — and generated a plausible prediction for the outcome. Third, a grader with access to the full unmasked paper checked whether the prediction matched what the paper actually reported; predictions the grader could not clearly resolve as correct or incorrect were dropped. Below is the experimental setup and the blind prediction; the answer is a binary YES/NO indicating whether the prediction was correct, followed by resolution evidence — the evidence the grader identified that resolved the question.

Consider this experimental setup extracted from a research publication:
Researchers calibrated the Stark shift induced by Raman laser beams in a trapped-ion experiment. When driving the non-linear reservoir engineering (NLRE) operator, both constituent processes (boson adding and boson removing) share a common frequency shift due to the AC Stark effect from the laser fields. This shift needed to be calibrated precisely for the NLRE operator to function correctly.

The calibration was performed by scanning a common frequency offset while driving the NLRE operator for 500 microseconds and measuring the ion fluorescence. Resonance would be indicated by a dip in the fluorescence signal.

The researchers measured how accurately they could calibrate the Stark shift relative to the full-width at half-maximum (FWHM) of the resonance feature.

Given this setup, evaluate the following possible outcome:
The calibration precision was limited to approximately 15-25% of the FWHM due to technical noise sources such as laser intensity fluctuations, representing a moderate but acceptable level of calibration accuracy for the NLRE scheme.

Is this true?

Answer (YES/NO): NO